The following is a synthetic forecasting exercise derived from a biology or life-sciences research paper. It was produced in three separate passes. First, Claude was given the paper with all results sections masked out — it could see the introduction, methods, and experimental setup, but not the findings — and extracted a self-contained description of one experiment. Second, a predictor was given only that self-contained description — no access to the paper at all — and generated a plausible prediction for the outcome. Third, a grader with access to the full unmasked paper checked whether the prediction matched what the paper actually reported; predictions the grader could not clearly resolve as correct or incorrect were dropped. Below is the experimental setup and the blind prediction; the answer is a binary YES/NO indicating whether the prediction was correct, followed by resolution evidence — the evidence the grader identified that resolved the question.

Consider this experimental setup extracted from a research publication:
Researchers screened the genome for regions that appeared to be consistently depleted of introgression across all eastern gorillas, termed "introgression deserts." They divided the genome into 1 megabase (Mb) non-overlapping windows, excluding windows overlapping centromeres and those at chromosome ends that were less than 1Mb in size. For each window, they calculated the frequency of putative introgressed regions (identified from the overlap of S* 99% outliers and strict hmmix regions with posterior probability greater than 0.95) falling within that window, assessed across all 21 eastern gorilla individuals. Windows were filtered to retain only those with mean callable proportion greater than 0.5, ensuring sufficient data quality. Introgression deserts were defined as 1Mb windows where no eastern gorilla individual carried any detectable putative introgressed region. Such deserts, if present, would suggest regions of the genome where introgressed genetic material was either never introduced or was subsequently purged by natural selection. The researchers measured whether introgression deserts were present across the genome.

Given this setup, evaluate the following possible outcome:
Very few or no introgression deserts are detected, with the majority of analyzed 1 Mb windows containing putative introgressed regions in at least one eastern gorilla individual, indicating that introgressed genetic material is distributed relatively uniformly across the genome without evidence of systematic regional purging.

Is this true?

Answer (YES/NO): NO